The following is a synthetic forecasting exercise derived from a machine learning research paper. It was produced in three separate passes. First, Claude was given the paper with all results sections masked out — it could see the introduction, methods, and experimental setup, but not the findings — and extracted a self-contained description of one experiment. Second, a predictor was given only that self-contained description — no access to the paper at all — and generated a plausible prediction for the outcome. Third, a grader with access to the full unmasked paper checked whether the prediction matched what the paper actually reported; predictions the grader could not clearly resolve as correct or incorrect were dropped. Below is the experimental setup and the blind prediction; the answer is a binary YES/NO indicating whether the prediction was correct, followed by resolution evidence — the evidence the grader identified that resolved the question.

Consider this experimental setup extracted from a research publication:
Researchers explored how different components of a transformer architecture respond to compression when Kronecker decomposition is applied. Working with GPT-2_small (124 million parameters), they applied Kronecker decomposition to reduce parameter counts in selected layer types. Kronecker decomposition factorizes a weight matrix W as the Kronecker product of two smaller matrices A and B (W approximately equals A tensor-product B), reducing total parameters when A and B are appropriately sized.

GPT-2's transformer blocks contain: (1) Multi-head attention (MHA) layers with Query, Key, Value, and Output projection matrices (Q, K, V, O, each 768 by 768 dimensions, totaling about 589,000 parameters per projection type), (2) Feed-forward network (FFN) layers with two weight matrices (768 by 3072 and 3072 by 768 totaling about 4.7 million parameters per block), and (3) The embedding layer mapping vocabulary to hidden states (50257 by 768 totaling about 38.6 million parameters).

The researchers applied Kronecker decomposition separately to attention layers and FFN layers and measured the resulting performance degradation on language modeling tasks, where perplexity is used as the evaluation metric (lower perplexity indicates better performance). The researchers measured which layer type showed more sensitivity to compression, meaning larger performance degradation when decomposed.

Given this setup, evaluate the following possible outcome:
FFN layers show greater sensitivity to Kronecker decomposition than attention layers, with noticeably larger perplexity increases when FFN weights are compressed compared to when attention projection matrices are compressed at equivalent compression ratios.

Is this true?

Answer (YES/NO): NO